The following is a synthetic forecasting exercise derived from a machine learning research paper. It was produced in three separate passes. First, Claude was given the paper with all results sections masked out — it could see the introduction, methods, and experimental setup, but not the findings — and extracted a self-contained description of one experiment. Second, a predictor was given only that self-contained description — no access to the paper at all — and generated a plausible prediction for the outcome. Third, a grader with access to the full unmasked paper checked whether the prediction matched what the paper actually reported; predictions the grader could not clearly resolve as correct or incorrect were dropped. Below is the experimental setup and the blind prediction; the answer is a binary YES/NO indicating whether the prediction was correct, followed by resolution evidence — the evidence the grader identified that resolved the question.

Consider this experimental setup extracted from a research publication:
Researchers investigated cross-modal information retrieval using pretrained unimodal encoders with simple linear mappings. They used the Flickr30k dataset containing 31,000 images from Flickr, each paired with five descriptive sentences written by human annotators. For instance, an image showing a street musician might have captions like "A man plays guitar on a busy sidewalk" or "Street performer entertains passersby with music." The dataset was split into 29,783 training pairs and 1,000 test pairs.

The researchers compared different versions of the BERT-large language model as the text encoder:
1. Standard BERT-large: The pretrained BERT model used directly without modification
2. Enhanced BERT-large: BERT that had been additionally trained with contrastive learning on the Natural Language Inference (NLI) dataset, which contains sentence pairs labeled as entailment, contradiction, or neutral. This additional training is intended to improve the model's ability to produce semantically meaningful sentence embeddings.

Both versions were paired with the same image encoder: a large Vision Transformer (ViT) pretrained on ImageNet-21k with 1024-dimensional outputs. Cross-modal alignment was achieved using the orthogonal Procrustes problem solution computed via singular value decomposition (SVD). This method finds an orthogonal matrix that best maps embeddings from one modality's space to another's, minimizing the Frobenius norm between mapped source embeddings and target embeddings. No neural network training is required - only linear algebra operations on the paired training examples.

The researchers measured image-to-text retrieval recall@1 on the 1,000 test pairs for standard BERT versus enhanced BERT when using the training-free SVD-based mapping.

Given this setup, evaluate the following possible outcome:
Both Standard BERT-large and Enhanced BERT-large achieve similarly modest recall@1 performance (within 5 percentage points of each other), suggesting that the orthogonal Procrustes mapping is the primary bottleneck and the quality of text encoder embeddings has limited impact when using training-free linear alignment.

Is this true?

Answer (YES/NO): NO